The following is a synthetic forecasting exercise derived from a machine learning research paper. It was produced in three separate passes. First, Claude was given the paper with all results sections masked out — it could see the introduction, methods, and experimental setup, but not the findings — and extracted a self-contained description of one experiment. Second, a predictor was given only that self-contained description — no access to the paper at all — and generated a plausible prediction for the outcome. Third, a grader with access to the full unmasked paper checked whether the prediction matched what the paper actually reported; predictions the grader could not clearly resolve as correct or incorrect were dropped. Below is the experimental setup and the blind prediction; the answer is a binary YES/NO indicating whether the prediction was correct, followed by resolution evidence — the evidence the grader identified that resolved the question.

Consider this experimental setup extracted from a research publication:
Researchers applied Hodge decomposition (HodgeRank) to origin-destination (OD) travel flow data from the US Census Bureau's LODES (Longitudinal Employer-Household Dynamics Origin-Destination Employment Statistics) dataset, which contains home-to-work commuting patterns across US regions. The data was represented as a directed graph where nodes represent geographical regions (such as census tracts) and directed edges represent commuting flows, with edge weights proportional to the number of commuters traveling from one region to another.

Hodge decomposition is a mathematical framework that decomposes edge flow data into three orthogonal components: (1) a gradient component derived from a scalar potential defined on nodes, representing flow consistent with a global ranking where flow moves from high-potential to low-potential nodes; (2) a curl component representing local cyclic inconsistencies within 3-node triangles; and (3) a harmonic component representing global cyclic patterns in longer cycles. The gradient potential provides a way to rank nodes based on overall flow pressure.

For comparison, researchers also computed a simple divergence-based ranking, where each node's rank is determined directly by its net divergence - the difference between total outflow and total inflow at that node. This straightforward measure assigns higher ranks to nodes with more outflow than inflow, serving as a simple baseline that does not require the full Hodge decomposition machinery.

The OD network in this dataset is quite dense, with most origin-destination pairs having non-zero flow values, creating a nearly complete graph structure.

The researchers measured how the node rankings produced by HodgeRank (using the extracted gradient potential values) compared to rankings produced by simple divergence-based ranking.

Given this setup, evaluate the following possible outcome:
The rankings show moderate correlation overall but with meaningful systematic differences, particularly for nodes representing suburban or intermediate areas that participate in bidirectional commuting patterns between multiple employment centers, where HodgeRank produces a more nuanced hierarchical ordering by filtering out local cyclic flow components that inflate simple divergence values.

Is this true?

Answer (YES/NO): NO